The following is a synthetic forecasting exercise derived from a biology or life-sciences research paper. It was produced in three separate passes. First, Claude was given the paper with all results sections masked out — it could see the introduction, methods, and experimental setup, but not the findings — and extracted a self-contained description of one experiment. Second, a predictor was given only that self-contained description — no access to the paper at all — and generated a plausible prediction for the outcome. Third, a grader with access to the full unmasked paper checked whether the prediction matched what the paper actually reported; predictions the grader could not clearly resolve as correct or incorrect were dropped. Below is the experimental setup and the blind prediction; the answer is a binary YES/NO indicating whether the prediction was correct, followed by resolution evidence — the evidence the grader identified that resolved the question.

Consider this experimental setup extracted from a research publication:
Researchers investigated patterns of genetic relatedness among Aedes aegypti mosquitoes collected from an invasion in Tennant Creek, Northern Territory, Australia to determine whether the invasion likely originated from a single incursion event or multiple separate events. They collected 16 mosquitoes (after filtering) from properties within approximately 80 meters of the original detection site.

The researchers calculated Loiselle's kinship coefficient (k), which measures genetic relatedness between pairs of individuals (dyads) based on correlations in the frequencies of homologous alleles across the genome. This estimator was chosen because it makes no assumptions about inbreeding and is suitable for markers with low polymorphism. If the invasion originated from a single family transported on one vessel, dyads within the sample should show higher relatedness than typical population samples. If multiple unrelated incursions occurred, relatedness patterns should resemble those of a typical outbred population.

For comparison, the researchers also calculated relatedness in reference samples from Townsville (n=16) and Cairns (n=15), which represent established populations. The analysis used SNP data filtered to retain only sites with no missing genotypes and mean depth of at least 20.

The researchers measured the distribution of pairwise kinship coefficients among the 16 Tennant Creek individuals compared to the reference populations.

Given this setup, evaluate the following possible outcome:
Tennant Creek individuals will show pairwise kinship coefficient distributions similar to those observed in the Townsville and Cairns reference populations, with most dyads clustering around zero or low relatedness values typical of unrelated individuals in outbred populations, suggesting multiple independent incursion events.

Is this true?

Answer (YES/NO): NO